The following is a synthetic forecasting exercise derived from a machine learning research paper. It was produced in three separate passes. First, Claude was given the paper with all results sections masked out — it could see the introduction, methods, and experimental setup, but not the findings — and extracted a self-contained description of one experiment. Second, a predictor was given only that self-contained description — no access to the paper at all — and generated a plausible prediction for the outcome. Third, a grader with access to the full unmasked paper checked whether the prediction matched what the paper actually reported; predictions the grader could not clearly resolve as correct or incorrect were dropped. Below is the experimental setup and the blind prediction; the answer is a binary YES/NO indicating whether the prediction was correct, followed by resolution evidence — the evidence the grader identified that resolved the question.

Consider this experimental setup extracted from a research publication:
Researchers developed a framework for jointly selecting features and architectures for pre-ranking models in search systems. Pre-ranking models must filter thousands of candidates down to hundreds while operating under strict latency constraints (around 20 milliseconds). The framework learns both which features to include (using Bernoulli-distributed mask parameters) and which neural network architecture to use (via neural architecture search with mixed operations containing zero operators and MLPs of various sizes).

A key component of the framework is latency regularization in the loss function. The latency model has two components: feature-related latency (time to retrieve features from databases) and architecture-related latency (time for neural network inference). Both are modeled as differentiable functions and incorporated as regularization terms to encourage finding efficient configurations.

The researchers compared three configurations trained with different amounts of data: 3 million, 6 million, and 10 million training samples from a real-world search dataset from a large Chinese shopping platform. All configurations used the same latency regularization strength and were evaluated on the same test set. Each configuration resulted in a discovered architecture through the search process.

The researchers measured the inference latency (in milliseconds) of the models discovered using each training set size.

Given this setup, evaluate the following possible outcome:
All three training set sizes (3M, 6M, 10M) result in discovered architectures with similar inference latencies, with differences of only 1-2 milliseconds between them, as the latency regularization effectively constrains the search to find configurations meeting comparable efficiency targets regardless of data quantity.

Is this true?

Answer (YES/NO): YES